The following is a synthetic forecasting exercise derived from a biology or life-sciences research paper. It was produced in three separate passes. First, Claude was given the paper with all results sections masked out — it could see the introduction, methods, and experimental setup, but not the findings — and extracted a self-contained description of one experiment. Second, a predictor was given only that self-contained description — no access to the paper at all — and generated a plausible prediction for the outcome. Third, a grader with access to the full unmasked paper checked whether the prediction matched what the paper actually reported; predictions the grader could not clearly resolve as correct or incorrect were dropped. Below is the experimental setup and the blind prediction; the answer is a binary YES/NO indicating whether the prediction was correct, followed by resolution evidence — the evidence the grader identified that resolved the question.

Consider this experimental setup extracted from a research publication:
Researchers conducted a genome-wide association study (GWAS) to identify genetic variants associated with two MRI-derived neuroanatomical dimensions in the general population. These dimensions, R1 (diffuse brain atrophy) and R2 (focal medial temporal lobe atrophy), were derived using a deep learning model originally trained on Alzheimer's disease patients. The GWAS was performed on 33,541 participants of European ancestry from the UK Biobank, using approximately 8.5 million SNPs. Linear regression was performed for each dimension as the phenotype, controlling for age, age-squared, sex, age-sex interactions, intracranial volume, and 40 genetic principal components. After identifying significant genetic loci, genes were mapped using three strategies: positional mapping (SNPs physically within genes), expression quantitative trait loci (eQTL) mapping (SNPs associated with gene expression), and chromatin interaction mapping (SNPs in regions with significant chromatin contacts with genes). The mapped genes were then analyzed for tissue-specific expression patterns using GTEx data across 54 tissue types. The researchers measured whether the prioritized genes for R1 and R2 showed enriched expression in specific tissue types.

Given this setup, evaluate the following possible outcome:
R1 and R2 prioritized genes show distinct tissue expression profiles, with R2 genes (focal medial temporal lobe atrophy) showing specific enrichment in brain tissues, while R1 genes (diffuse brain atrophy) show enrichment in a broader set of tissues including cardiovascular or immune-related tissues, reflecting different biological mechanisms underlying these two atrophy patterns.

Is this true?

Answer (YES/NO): NO